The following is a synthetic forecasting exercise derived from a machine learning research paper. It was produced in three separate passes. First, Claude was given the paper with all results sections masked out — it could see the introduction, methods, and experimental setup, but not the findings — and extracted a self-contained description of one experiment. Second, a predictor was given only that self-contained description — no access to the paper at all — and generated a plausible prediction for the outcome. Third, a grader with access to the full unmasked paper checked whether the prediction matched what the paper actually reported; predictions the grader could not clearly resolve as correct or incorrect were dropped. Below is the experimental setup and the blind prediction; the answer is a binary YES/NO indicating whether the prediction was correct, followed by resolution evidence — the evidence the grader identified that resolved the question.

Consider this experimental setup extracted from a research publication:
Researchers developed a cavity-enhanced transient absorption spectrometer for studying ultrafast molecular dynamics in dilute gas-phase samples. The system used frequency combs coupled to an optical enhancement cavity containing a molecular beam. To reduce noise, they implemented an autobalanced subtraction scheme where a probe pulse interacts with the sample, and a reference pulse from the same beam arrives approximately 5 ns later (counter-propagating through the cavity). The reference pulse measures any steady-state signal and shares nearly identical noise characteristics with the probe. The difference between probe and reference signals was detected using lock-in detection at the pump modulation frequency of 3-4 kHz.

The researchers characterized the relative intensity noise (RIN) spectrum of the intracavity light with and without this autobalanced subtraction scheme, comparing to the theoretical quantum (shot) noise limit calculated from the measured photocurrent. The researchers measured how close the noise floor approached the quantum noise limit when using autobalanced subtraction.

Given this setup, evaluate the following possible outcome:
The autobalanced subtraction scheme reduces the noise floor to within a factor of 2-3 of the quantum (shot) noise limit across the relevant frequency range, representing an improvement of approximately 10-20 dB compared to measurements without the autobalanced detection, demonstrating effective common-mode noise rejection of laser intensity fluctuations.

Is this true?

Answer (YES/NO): NO